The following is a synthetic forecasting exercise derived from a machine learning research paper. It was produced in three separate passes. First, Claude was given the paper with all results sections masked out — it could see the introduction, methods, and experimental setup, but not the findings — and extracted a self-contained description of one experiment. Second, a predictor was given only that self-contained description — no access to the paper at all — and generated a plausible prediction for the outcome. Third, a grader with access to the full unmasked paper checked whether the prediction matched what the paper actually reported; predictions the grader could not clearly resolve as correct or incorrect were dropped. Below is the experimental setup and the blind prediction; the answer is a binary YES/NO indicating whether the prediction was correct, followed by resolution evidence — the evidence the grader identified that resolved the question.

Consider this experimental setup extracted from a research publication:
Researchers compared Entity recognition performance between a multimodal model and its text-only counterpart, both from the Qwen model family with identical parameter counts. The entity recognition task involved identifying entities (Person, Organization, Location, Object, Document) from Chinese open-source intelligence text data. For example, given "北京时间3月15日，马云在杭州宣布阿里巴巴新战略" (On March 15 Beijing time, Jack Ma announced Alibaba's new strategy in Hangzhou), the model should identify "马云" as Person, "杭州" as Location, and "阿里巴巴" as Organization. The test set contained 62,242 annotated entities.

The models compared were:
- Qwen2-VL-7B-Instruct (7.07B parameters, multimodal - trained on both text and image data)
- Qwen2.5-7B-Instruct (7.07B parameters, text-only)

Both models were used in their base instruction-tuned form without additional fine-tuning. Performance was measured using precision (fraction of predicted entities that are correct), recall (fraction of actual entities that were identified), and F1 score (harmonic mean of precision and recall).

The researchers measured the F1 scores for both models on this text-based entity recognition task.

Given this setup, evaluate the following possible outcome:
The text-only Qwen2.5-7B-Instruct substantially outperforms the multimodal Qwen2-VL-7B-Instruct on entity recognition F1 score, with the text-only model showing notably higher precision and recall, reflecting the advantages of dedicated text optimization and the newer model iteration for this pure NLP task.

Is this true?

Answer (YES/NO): YES